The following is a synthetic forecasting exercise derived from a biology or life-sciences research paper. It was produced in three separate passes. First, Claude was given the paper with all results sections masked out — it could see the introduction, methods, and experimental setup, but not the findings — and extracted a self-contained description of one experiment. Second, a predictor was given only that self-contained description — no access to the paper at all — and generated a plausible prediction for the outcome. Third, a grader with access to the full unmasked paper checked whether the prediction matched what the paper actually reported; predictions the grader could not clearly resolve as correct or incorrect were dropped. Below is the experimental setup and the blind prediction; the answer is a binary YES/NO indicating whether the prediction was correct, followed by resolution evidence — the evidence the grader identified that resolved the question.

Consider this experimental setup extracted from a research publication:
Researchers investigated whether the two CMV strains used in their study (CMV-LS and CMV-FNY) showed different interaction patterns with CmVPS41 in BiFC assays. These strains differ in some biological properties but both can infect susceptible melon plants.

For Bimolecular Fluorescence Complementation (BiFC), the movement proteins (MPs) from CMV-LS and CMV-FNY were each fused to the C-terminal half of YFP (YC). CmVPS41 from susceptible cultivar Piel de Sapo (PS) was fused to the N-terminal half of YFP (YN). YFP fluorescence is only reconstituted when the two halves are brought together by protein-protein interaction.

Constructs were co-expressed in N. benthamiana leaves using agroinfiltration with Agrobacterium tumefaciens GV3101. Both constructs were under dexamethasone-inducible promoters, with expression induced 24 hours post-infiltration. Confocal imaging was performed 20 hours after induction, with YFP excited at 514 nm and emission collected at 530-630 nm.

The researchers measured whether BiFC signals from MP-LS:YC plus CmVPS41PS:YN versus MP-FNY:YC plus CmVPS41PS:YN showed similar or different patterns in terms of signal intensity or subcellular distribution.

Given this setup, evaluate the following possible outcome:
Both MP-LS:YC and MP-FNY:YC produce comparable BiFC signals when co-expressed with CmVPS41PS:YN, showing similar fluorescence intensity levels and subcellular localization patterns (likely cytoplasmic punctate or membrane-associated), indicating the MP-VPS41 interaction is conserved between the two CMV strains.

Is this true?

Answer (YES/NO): NO